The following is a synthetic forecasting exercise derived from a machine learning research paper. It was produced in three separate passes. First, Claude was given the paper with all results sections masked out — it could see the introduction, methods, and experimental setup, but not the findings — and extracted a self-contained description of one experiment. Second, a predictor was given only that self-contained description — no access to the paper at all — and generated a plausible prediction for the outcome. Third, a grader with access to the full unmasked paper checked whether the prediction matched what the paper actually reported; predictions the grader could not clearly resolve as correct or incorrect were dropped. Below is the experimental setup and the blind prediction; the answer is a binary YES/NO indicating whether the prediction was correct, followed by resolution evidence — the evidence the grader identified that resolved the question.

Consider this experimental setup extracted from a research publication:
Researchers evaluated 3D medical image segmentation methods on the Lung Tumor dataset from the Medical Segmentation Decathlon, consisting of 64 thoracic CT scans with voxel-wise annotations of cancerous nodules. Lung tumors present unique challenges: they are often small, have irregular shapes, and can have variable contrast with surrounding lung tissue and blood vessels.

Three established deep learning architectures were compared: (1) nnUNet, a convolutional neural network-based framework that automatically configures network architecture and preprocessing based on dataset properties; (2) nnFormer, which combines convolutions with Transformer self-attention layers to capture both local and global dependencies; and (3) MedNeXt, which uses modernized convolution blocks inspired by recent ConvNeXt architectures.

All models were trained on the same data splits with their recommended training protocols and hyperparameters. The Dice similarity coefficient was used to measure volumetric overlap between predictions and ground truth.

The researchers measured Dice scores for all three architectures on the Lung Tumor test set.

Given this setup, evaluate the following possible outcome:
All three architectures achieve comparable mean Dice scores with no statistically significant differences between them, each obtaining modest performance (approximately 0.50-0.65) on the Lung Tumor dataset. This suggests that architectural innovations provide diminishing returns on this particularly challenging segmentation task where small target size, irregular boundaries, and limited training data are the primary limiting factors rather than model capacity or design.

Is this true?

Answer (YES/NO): NO